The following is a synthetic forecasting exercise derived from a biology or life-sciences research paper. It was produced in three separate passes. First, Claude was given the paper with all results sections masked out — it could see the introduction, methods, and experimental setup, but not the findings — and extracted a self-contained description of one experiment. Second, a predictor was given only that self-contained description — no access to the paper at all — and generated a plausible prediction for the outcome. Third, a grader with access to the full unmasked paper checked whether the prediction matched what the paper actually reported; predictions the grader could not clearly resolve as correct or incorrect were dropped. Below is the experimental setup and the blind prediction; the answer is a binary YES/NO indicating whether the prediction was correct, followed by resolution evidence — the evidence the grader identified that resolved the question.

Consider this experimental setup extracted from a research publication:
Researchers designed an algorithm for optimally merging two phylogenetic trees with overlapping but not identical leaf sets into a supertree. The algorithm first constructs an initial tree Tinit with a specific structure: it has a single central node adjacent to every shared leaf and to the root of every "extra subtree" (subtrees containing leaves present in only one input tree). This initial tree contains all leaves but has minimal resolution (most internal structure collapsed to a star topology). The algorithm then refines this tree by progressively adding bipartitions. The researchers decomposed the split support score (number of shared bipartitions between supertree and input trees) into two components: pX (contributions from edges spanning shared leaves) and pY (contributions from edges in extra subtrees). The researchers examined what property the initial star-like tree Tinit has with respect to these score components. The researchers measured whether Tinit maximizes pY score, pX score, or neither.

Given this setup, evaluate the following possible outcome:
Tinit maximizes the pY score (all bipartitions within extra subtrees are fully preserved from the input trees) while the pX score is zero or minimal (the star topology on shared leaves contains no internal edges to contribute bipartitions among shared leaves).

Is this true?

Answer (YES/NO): YES